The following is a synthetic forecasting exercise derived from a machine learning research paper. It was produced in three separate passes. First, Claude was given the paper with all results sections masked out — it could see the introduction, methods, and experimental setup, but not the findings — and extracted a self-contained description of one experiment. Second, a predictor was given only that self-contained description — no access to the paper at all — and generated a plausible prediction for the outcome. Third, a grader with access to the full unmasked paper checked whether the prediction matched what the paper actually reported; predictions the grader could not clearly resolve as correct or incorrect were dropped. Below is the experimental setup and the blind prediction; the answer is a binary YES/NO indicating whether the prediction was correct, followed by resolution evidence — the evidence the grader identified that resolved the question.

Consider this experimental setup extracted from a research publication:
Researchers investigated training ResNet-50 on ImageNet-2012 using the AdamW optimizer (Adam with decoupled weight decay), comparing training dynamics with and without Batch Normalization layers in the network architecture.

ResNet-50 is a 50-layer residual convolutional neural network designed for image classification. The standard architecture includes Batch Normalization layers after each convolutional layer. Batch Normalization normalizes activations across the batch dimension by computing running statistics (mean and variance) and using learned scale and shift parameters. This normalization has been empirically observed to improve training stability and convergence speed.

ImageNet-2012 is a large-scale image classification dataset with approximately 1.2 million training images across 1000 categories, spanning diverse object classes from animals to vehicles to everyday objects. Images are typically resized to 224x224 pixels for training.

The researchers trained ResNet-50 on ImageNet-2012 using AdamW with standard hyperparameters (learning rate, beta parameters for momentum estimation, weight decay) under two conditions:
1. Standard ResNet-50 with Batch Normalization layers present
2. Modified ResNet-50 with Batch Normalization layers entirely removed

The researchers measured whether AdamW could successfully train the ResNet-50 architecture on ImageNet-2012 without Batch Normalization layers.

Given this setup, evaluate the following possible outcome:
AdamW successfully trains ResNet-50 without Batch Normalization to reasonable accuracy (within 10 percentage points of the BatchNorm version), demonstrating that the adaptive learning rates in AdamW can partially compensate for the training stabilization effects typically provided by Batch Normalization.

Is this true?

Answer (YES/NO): NO